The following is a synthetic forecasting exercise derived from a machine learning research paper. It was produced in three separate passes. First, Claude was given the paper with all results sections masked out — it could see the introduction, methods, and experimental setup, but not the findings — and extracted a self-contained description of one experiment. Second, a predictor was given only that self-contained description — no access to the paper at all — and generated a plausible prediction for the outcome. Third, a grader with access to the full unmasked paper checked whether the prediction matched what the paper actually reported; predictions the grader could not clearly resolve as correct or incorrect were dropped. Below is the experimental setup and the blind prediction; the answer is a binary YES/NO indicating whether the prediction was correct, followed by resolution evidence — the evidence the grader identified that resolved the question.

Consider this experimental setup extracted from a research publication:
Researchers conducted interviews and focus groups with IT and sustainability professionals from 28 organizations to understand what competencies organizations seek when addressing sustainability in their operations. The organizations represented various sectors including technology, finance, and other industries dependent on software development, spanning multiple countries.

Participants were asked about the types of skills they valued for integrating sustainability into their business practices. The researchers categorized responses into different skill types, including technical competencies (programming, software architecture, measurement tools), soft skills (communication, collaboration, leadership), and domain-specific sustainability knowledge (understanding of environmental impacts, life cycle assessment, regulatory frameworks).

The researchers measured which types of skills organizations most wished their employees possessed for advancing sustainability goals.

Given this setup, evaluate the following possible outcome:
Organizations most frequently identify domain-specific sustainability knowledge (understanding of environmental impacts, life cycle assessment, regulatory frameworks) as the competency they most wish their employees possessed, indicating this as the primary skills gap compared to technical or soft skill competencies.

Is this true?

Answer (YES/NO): NO